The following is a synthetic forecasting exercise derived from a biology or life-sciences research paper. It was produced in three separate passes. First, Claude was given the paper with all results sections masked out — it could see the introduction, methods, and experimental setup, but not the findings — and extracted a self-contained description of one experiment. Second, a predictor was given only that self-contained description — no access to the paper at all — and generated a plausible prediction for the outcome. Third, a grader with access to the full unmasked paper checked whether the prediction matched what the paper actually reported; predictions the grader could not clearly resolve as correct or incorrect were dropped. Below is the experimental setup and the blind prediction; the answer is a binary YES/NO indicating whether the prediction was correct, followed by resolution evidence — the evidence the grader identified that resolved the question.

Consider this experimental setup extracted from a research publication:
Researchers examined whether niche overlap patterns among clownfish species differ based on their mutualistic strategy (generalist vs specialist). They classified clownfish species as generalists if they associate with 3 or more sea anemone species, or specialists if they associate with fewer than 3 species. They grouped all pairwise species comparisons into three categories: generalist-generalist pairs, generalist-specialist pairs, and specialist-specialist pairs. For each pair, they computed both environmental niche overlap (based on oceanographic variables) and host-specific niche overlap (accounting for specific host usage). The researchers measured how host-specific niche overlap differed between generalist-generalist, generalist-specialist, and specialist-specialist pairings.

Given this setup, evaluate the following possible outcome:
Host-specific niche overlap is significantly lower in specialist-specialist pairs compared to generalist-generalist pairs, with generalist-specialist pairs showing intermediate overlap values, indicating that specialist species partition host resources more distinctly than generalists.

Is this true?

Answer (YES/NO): NO